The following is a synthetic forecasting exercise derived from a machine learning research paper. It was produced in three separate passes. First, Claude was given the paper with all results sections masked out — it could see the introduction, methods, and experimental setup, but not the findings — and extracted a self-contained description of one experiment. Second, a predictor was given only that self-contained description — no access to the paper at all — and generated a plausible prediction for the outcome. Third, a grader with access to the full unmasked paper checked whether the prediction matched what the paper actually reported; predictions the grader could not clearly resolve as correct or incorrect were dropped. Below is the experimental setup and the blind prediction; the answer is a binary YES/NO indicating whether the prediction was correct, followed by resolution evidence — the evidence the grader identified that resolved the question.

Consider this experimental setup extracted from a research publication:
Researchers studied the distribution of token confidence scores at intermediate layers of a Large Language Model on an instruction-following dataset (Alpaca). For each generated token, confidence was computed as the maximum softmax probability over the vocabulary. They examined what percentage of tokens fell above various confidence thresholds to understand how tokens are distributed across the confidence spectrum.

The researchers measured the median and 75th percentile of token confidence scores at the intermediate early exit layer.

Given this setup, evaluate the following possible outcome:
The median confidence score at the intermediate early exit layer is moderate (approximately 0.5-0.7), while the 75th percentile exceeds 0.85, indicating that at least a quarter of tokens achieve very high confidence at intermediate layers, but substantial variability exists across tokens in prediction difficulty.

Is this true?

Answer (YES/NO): NO